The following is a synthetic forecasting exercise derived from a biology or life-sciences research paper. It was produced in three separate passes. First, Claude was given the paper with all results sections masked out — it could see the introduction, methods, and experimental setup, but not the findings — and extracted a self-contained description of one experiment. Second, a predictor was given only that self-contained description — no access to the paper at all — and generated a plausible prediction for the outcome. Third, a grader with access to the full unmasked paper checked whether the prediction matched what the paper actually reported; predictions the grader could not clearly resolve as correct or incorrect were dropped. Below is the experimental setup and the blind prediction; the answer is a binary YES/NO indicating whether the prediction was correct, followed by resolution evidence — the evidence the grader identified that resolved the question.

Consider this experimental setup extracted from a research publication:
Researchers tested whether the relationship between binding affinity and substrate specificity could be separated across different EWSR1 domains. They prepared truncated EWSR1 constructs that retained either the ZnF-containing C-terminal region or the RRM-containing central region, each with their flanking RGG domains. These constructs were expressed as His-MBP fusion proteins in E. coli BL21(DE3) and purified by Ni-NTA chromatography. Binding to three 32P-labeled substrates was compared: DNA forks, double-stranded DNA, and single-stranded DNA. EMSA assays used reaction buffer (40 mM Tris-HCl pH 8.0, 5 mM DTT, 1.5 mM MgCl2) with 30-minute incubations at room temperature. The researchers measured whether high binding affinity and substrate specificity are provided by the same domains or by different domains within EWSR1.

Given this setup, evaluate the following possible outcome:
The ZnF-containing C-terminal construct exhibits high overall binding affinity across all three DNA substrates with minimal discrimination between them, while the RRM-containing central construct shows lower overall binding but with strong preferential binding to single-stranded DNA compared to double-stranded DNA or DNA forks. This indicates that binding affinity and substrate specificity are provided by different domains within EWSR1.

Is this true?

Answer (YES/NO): NO